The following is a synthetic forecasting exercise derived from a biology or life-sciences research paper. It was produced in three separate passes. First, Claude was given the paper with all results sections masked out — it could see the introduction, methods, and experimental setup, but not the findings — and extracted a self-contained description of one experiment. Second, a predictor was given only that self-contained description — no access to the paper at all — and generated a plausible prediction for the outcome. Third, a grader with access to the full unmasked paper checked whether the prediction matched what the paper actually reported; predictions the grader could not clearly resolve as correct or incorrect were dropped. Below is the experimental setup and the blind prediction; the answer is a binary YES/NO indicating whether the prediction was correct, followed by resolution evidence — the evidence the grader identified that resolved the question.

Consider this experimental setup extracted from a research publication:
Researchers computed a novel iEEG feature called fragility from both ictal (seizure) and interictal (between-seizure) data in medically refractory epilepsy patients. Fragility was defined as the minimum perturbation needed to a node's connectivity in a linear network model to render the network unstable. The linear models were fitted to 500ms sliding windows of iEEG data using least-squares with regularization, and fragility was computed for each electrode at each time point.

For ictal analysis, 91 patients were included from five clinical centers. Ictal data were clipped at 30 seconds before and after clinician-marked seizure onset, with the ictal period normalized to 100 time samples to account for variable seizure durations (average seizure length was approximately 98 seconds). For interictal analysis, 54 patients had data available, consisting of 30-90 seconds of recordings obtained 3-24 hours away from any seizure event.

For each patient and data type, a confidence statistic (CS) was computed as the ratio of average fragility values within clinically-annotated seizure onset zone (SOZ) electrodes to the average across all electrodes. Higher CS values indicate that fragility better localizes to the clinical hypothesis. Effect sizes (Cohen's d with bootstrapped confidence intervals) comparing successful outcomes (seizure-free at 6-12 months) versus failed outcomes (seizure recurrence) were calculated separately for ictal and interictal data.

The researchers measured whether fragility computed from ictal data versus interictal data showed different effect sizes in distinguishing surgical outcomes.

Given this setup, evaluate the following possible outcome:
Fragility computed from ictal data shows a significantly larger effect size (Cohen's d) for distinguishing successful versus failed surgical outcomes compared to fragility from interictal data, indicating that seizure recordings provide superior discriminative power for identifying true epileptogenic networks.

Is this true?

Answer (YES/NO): NO